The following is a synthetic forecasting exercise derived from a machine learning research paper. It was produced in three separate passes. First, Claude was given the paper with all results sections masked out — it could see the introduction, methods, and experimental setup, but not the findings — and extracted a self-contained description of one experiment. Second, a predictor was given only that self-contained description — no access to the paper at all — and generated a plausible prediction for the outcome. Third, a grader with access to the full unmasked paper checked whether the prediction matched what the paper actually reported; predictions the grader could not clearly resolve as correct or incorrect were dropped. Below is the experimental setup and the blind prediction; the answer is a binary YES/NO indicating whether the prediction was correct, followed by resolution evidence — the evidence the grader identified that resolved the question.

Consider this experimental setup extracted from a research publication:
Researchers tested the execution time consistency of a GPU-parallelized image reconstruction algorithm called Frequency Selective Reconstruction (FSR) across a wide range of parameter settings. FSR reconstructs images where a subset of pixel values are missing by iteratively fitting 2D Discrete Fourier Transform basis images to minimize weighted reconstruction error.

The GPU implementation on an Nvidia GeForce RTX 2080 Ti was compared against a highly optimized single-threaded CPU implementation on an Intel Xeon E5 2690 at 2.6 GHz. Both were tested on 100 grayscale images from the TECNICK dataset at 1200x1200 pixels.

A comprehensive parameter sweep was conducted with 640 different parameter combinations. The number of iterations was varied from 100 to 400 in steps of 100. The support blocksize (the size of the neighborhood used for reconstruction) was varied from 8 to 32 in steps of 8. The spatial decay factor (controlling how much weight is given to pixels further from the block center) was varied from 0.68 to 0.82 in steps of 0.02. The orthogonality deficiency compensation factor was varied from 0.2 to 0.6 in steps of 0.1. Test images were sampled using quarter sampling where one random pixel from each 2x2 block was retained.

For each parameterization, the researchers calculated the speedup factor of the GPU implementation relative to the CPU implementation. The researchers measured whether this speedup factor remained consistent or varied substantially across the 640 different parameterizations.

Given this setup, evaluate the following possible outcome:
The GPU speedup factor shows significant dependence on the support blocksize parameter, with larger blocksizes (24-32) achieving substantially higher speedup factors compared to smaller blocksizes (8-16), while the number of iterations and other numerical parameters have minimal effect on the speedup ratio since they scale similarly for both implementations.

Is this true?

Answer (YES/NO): NO